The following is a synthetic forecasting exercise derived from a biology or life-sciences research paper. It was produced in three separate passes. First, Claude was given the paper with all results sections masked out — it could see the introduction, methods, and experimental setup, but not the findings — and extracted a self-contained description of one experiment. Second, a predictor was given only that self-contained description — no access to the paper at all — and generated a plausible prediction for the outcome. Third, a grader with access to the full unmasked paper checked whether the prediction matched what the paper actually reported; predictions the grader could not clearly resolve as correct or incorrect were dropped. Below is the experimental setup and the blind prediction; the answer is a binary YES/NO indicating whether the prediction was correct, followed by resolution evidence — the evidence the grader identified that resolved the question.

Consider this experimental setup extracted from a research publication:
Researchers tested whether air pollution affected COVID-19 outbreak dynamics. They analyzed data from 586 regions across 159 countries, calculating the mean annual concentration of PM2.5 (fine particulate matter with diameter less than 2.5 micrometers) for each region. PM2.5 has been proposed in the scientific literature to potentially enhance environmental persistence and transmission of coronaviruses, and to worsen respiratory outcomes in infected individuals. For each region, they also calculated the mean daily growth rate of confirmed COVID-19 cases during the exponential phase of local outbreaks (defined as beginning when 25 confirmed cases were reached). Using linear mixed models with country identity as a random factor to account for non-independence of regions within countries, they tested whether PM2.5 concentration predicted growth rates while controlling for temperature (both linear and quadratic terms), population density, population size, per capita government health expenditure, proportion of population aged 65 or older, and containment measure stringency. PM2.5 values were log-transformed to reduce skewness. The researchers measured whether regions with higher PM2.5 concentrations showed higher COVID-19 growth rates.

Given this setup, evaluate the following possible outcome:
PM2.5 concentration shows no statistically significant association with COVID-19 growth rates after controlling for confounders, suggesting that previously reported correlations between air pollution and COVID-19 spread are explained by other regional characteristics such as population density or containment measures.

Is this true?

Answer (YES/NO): NO